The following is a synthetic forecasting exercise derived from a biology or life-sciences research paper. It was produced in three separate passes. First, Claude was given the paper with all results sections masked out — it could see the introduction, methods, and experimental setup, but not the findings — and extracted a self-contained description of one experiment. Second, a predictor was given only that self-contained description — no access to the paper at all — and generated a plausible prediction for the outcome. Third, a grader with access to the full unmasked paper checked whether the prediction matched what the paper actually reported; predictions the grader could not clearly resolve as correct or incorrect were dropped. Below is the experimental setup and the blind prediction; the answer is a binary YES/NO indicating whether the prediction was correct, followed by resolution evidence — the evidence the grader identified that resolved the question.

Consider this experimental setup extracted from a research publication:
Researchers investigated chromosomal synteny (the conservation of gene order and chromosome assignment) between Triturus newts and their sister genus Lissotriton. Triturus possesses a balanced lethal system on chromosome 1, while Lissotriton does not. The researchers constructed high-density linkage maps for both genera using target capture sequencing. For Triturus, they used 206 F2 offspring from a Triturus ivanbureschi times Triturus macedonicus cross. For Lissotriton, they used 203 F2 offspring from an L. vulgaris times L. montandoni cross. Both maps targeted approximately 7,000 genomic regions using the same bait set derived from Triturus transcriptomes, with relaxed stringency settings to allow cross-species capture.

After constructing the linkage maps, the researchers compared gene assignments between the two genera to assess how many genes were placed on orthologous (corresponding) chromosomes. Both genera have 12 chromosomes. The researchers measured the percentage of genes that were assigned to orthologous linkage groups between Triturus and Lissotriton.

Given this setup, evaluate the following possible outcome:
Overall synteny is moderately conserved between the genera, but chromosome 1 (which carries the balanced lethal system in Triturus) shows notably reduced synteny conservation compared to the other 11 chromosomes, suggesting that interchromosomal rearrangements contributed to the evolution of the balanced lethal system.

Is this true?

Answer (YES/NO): NO